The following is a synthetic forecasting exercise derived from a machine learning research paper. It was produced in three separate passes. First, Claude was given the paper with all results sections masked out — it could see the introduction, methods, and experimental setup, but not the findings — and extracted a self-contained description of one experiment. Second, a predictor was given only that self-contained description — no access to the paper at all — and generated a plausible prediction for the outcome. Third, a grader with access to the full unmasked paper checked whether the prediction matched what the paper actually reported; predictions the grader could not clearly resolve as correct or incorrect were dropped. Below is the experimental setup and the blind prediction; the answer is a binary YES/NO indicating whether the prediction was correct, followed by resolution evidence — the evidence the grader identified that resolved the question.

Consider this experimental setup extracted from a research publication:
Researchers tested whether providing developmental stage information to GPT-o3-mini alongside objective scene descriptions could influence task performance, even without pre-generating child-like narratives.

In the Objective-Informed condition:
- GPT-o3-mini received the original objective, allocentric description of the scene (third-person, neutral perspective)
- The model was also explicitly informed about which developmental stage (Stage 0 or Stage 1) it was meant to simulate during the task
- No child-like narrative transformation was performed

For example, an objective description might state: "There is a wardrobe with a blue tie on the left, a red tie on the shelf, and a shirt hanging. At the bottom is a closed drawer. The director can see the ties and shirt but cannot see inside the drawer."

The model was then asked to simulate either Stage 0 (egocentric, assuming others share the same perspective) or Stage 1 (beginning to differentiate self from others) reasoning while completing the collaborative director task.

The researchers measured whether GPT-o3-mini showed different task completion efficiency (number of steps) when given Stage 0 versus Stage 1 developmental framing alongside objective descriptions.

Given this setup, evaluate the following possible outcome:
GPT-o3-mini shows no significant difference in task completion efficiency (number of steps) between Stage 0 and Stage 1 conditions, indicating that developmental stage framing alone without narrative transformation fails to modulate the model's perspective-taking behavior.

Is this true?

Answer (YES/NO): NO